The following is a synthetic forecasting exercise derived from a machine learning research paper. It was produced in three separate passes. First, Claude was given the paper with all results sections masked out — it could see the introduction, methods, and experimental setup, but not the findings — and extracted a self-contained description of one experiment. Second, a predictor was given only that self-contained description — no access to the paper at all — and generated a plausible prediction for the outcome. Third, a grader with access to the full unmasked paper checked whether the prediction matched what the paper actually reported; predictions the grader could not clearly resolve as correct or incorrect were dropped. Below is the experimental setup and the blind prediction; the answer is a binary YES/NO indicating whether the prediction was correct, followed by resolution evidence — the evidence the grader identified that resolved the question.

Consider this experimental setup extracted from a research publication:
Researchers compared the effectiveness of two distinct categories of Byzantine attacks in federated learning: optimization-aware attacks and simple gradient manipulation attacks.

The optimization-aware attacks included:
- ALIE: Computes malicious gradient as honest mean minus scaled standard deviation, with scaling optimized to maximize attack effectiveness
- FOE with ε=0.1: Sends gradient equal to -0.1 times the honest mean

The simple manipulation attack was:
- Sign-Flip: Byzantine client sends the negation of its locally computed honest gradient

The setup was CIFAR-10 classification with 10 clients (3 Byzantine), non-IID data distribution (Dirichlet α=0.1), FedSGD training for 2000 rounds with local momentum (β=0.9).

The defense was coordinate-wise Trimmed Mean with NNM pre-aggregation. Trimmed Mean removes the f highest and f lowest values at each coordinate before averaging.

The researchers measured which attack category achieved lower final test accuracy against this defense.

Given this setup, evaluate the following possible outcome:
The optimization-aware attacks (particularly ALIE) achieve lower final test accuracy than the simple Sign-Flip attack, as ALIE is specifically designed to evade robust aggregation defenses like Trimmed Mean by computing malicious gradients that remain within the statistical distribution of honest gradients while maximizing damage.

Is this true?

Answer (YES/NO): YES